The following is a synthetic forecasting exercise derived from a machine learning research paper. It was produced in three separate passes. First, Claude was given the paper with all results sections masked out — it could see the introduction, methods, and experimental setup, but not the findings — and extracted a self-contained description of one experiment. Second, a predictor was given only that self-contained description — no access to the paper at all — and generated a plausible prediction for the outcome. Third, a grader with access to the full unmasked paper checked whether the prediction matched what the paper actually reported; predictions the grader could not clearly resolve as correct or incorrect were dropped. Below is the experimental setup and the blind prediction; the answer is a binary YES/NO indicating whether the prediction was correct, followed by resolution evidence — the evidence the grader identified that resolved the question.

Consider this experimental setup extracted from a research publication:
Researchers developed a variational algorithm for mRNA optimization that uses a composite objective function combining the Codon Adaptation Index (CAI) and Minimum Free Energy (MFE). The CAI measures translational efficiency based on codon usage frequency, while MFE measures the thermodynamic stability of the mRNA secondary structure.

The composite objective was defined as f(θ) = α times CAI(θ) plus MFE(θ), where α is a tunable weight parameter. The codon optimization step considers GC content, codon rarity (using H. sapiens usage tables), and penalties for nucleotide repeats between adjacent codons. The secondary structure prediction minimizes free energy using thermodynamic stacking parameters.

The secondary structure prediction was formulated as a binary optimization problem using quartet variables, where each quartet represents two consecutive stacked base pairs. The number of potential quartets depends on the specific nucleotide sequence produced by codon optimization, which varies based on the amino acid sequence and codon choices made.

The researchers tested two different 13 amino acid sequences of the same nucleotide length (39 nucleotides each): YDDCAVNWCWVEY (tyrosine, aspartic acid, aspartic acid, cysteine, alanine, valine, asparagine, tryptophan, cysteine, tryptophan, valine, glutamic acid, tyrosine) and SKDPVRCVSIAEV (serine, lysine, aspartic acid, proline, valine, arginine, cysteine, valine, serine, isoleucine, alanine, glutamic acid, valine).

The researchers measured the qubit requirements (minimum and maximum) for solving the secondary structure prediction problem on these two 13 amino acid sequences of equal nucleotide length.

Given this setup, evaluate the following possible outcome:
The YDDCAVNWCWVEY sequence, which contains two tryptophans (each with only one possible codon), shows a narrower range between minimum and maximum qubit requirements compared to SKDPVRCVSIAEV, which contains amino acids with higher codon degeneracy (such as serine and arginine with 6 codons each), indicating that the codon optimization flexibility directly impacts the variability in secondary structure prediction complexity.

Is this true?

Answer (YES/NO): NO